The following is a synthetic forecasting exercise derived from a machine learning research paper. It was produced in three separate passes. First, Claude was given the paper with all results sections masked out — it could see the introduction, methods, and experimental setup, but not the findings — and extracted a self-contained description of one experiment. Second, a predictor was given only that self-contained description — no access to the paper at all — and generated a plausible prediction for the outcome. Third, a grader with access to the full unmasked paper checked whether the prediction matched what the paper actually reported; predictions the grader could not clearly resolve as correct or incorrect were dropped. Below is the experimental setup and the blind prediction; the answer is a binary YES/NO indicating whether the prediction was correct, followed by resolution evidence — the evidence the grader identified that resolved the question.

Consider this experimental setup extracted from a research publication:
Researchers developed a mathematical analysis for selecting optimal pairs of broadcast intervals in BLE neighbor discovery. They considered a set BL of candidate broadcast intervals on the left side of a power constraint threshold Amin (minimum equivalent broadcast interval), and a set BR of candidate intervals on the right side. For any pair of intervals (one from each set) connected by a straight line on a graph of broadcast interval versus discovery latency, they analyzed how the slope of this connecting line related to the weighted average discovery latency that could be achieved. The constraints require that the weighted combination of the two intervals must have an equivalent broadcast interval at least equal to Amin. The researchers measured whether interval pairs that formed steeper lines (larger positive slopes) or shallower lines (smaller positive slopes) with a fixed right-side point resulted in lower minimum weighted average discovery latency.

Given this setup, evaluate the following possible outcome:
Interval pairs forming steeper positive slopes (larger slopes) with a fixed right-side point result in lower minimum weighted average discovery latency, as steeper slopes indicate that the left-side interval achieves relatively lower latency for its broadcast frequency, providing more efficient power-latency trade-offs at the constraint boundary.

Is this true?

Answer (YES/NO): YES